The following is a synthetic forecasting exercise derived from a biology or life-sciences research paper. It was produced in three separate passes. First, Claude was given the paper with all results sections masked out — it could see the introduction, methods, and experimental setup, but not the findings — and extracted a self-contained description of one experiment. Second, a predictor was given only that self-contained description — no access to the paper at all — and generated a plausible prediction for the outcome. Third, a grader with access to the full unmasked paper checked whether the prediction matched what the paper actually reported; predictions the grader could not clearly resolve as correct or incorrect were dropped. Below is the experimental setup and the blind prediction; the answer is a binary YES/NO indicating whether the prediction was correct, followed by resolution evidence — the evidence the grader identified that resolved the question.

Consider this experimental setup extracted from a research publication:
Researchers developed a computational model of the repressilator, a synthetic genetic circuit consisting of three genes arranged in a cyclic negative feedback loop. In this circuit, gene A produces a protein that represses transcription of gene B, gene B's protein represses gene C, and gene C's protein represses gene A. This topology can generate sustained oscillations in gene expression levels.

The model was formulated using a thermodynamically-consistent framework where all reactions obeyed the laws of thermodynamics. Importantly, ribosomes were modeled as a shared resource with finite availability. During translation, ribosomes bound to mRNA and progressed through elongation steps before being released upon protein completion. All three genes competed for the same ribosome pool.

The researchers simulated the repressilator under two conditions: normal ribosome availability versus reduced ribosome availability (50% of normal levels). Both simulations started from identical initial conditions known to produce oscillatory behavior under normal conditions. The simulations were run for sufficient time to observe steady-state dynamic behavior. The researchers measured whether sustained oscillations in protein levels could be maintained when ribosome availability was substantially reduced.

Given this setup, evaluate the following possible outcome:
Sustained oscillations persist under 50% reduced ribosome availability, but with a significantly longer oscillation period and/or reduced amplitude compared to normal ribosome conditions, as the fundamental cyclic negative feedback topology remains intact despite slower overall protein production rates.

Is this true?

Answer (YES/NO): YES